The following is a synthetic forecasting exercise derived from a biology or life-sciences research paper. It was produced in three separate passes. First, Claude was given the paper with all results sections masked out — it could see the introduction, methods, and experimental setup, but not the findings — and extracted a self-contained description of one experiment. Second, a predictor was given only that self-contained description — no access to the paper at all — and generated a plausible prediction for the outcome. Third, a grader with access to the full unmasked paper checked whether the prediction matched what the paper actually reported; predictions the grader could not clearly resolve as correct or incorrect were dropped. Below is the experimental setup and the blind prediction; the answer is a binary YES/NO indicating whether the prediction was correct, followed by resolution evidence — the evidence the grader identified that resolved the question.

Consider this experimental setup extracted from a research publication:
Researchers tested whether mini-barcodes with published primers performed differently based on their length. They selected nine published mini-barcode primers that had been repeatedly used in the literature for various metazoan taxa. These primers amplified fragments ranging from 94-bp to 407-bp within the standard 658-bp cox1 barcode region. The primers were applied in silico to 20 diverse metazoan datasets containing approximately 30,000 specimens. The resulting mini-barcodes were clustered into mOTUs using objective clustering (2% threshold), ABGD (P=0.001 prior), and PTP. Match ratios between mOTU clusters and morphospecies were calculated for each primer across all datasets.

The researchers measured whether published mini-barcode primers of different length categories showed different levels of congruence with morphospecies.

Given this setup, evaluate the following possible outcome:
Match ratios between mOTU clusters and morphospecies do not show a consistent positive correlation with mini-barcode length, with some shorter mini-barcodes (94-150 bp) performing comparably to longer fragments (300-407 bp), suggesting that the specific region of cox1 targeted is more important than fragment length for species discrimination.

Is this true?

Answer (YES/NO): NO